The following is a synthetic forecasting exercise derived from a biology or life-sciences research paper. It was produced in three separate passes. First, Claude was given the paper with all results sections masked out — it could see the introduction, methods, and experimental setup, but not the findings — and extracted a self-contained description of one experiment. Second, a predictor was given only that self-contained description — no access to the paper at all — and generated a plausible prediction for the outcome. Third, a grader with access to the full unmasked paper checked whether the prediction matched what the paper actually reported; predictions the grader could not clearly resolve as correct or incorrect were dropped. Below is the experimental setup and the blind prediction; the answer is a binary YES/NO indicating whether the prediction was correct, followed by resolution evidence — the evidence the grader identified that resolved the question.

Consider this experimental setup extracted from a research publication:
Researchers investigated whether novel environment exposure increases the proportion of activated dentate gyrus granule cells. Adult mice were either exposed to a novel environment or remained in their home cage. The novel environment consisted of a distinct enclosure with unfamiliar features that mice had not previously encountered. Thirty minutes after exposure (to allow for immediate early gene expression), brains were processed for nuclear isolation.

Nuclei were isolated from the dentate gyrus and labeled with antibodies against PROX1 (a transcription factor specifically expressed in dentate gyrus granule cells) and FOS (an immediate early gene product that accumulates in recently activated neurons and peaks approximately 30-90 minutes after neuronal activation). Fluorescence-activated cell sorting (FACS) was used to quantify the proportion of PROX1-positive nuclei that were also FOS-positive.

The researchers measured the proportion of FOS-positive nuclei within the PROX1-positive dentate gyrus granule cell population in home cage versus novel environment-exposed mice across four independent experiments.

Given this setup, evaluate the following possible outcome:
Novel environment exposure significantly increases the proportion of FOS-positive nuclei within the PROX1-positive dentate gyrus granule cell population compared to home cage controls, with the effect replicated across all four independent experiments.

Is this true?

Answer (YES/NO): YES